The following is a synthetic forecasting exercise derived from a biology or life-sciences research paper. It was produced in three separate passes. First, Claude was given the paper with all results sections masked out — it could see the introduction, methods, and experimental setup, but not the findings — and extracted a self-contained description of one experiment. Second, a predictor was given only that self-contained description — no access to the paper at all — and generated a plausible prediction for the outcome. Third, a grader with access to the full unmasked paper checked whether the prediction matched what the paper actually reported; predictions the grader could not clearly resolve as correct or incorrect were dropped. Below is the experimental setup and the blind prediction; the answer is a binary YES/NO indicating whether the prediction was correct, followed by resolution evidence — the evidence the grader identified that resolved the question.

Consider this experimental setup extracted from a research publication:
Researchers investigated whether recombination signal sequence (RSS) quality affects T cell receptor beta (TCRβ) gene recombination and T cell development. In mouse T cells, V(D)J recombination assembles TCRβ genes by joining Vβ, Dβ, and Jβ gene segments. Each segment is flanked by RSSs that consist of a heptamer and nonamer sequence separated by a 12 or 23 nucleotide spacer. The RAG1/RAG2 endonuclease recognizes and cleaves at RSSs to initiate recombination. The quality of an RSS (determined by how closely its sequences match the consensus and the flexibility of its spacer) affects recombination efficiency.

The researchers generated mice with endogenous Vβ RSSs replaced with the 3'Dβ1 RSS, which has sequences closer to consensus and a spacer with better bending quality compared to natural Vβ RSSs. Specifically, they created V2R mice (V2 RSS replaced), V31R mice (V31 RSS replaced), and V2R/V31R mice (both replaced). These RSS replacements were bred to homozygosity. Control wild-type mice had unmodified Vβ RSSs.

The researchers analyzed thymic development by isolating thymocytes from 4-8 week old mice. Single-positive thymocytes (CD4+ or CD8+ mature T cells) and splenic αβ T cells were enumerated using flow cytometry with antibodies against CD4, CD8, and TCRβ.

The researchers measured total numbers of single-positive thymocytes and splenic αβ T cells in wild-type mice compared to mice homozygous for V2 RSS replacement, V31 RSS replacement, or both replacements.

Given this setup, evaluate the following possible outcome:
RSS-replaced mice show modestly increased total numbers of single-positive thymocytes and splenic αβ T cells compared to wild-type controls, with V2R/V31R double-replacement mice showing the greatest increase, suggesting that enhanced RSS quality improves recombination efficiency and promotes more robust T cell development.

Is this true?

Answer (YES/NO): NO